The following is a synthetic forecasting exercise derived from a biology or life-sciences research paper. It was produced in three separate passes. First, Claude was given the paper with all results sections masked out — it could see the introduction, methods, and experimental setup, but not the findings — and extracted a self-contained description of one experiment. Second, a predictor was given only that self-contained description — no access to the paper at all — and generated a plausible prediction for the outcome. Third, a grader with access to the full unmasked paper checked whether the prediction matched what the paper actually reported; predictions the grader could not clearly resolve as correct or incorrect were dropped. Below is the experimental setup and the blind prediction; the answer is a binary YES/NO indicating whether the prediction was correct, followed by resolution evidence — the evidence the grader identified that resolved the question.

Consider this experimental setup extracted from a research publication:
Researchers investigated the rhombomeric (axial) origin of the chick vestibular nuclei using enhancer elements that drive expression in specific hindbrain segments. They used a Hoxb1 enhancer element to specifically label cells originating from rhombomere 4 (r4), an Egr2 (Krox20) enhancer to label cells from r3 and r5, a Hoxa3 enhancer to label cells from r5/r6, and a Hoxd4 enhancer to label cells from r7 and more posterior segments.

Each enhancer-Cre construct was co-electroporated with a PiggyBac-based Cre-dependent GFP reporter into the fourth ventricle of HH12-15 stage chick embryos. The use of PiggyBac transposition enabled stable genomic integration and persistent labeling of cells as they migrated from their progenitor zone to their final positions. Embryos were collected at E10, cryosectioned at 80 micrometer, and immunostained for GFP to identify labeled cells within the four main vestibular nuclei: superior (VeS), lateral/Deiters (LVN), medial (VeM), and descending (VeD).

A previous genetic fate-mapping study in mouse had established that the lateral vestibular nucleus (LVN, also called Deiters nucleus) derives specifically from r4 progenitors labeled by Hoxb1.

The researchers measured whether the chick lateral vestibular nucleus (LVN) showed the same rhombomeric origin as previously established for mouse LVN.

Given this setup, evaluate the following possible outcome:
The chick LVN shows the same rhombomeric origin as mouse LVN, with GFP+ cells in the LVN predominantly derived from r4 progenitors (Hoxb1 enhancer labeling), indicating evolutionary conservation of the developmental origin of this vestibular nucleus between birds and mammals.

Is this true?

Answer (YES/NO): NO